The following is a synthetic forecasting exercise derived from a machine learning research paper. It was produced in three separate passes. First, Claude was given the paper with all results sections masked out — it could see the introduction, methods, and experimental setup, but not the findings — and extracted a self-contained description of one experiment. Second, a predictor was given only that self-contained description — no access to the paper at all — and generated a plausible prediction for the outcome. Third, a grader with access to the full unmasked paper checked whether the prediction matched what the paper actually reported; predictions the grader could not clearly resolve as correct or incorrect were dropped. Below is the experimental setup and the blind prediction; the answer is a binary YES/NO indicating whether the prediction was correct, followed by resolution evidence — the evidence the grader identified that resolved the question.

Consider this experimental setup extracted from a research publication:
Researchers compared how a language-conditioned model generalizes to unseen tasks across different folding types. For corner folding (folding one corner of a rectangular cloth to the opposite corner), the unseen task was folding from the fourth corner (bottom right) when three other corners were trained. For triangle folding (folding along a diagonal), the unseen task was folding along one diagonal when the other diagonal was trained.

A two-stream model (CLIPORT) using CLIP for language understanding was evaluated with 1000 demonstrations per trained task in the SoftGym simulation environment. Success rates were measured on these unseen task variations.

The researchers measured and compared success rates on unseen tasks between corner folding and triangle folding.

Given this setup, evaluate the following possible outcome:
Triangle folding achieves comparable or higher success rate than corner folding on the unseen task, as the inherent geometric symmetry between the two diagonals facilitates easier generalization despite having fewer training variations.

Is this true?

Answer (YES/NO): NO